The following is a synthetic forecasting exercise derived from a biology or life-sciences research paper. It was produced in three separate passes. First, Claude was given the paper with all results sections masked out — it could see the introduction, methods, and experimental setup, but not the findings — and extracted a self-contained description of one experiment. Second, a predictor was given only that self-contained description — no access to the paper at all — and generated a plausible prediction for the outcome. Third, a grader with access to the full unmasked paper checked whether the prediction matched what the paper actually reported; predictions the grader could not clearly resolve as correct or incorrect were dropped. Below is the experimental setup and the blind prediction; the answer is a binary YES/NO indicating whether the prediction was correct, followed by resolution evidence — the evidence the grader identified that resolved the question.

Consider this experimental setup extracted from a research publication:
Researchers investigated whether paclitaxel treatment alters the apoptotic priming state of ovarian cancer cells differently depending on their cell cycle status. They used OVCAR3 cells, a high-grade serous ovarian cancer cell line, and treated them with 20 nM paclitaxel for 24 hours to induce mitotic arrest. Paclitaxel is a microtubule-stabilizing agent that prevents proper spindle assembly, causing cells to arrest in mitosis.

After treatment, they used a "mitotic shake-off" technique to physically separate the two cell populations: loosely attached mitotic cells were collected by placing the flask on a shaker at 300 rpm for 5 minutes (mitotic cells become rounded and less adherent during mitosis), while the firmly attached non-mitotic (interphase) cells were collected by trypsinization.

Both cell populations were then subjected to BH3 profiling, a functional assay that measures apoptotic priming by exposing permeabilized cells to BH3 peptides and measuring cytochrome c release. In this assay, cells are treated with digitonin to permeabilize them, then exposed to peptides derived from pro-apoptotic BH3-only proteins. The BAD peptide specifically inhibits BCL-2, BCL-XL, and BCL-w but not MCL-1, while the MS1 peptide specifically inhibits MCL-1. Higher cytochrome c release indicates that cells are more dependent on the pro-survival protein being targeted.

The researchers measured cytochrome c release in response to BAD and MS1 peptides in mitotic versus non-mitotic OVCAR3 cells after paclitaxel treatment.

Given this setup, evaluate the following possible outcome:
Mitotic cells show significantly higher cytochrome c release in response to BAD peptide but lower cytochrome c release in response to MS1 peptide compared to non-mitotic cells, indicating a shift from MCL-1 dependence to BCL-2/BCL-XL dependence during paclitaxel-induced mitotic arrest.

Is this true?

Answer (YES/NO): NO